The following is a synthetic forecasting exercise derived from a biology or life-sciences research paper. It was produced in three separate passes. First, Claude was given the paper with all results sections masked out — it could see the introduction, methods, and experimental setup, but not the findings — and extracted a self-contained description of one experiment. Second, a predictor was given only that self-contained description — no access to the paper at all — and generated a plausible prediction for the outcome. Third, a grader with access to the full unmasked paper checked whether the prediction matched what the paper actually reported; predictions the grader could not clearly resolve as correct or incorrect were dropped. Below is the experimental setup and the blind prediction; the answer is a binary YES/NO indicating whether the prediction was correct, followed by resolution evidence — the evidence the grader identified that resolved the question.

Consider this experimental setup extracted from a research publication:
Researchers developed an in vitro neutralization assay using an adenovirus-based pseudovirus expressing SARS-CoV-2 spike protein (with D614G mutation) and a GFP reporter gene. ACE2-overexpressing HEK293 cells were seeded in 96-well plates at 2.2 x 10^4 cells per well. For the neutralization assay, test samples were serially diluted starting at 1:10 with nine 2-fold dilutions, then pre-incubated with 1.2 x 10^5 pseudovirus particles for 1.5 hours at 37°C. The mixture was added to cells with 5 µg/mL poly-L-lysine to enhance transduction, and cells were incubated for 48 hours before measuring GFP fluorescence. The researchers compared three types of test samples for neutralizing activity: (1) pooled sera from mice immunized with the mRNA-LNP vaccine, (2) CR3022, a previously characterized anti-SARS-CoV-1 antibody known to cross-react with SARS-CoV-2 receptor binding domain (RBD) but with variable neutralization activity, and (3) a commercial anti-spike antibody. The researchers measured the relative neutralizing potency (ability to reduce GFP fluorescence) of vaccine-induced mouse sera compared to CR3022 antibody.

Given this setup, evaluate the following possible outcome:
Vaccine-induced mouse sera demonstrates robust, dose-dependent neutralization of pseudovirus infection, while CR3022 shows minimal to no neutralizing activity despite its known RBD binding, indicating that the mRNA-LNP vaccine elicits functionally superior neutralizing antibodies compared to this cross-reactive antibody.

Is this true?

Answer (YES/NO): NO